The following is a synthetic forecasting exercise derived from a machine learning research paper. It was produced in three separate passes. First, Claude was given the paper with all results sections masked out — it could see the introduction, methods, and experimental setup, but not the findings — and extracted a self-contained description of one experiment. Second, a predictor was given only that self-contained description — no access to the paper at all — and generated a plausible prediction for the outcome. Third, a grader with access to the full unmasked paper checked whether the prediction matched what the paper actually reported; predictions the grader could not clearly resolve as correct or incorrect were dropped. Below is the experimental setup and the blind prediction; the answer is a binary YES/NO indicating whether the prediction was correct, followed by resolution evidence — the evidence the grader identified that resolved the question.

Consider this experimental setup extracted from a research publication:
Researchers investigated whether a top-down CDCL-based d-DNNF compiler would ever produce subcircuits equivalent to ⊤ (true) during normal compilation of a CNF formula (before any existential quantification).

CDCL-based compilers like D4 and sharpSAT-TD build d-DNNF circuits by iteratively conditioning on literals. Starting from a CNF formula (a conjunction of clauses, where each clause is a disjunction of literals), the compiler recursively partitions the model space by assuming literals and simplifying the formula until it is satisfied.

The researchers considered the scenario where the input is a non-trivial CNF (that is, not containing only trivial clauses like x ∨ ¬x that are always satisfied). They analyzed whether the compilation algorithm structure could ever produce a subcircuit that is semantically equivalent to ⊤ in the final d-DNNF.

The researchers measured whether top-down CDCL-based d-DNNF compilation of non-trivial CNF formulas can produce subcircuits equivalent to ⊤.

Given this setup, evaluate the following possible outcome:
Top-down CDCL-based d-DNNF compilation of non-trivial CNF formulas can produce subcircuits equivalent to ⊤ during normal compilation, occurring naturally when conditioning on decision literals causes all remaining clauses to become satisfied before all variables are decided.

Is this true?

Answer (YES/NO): NO